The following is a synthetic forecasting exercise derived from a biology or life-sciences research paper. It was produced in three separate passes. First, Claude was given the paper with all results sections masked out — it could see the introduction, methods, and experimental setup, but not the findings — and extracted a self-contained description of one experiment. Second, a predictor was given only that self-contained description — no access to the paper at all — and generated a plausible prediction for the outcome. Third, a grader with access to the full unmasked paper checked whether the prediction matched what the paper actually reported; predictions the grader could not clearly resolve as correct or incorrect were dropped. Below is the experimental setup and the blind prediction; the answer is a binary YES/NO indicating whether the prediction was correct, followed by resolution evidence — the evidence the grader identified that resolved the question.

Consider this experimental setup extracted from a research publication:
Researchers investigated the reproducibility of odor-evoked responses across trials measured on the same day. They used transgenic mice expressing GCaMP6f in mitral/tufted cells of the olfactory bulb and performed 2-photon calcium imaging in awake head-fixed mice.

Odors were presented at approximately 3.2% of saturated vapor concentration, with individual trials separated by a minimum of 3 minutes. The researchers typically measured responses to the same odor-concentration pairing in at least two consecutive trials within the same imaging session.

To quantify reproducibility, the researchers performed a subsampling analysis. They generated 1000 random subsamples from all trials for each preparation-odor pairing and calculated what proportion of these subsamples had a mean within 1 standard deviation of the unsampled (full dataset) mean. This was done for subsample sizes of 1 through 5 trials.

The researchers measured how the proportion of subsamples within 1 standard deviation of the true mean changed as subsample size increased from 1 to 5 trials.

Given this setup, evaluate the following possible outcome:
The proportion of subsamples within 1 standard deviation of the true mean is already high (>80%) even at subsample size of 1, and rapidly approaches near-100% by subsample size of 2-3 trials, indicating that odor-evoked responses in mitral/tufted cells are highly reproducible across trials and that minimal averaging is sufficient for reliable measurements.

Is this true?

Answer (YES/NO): NO